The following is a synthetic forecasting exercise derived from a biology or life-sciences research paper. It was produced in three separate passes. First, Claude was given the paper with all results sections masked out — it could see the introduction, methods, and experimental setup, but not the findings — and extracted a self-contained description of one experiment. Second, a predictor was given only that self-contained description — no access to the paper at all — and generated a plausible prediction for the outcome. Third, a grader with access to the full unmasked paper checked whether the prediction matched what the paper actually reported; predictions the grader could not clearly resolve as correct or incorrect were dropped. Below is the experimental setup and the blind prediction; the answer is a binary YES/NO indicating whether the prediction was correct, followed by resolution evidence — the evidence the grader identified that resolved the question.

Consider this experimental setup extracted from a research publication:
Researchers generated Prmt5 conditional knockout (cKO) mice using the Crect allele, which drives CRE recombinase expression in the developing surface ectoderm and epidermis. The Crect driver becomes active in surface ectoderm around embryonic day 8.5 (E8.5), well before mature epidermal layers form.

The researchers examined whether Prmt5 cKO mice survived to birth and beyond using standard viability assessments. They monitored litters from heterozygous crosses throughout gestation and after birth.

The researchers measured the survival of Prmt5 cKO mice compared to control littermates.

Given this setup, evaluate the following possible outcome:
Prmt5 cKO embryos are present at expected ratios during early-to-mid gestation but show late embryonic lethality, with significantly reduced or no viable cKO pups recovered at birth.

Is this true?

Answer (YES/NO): NO